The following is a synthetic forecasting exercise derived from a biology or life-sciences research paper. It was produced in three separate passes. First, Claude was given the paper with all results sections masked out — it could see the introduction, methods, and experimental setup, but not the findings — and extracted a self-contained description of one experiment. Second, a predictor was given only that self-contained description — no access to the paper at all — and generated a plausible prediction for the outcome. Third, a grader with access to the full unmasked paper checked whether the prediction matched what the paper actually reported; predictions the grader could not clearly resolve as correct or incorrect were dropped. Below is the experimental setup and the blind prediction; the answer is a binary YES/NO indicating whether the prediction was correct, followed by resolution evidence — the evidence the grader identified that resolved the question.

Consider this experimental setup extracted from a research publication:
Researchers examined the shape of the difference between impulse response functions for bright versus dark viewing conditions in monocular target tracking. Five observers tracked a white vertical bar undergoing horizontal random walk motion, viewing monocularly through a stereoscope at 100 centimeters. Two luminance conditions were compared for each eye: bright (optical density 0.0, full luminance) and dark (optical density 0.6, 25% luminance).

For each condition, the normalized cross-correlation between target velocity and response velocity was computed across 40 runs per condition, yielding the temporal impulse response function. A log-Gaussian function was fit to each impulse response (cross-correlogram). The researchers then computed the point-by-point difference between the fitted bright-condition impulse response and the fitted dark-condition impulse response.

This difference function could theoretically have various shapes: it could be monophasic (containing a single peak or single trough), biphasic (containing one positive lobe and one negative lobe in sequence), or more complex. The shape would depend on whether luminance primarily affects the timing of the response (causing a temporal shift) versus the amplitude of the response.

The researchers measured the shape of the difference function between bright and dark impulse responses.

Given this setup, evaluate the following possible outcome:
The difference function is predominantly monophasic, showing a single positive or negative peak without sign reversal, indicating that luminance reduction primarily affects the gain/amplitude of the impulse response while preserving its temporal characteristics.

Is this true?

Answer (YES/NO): NO